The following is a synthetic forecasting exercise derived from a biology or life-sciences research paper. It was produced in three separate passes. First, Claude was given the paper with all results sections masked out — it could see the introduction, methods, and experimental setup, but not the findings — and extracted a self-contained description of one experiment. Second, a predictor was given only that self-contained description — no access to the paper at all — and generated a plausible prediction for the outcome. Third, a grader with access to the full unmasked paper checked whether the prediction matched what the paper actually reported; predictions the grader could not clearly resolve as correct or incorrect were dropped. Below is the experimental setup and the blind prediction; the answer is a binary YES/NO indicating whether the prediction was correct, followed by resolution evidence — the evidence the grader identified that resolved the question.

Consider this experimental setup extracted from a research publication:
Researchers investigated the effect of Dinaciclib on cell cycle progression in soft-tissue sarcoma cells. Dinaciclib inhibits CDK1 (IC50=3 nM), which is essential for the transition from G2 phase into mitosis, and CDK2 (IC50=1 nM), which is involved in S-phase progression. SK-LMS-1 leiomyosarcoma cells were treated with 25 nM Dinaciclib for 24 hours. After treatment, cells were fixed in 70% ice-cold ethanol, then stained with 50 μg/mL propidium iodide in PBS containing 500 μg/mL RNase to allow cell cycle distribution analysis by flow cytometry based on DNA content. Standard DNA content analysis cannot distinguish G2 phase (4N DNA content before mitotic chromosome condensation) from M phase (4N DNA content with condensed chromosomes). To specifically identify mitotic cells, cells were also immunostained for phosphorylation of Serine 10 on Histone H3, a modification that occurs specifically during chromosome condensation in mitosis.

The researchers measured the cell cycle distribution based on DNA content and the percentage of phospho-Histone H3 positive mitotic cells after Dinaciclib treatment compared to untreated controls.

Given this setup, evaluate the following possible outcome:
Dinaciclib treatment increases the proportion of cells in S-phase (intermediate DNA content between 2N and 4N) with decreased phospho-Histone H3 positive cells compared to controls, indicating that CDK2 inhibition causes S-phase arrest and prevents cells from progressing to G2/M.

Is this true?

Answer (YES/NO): NO